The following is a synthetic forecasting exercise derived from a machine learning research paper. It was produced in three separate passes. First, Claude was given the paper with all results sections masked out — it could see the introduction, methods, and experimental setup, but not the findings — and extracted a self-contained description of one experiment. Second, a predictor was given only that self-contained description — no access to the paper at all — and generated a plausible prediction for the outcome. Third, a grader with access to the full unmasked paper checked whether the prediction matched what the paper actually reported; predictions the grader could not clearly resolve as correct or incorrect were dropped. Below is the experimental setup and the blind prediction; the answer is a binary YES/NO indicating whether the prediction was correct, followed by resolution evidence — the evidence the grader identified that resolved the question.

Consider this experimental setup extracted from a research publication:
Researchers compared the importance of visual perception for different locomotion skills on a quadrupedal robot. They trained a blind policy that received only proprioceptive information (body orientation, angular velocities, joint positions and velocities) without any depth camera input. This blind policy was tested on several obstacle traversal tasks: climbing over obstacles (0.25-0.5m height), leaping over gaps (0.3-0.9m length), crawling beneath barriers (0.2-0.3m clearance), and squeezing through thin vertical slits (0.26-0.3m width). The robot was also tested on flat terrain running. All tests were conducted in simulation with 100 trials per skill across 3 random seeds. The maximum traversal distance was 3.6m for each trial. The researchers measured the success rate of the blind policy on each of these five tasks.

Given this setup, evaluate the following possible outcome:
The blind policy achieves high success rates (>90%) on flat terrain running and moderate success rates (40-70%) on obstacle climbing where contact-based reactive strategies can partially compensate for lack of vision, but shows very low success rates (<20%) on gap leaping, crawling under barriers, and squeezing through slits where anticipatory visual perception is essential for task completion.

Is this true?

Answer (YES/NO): NO